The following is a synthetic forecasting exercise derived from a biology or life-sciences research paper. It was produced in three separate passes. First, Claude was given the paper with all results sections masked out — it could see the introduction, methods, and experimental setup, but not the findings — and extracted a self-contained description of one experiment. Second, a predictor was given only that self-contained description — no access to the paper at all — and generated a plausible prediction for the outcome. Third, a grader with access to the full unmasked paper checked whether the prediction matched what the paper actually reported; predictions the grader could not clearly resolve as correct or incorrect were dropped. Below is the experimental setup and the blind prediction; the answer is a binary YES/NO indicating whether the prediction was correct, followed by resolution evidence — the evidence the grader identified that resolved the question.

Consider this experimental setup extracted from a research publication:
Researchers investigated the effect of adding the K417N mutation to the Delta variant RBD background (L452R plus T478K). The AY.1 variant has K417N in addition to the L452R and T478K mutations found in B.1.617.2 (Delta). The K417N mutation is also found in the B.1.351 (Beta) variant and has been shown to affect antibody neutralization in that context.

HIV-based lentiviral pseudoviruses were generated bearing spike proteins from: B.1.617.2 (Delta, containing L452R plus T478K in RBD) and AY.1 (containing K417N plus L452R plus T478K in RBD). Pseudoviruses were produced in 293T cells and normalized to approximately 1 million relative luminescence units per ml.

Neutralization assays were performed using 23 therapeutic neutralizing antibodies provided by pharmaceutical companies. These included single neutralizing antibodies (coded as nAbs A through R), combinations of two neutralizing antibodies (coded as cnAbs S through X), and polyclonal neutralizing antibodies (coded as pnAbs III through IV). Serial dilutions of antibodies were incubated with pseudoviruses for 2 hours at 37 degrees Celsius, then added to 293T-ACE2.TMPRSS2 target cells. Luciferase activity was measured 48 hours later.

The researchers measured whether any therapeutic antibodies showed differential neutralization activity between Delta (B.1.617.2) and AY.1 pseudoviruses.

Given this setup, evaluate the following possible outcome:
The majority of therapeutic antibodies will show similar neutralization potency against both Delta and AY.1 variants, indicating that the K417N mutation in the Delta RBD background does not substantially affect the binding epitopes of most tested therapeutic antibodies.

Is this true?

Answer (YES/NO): YES